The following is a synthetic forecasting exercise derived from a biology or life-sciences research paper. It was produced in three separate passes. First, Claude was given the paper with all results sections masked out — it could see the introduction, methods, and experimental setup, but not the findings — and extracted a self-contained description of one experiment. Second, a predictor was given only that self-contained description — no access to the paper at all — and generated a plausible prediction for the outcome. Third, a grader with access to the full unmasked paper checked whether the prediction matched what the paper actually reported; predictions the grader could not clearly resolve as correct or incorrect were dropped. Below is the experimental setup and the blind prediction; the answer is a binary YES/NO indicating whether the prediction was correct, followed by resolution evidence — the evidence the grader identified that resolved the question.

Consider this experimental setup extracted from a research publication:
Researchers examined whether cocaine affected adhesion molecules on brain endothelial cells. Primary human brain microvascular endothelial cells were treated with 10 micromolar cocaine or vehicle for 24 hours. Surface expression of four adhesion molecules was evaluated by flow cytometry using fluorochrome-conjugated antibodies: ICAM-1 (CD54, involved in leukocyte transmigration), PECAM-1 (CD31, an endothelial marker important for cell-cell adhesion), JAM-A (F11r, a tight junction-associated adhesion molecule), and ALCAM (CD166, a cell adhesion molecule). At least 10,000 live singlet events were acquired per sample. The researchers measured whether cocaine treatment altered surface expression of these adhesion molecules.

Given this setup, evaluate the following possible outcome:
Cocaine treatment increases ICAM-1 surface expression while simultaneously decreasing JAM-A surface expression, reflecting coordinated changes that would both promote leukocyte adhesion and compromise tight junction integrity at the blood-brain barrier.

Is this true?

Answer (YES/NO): NO